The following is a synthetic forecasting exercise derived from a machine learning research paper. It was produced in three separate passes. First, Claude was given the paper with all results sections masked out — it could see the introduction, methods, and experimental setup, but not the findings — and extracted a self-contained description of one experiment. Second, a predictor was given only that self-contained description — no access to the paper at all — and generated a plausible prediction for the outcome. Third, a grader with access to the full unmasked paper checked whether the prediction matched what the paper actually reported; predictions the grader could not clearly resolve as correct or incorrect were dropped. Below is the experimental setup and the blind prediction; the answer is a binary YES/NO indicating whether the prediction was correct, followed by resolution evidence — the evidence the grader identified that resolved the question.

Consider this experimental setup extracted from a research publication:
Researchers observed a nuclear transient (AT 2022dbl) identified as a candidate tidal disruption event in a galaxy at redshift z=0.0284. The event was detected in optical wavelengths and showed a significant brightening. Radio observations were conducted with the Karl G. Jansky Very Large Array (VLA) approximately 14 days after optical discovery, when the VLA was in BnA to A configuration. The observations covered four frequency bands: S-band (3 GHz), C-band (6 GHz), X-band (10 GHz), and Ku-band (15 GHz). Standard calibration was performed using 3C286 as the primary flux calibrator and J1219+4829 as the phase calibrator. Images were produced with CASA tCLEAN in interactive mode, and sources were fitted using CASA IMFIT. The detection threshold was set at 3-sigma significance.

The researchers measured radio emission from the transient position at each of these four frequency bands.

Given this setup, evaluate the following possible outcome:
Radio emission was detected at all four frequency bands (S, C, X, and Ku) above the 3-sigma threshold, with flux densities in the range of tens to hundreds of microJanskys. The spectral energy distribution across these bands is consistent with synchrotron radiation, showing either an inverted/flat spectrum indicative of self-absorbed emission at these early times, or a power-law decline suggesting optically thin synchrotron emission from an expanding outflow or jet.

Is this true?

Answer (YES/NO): NO